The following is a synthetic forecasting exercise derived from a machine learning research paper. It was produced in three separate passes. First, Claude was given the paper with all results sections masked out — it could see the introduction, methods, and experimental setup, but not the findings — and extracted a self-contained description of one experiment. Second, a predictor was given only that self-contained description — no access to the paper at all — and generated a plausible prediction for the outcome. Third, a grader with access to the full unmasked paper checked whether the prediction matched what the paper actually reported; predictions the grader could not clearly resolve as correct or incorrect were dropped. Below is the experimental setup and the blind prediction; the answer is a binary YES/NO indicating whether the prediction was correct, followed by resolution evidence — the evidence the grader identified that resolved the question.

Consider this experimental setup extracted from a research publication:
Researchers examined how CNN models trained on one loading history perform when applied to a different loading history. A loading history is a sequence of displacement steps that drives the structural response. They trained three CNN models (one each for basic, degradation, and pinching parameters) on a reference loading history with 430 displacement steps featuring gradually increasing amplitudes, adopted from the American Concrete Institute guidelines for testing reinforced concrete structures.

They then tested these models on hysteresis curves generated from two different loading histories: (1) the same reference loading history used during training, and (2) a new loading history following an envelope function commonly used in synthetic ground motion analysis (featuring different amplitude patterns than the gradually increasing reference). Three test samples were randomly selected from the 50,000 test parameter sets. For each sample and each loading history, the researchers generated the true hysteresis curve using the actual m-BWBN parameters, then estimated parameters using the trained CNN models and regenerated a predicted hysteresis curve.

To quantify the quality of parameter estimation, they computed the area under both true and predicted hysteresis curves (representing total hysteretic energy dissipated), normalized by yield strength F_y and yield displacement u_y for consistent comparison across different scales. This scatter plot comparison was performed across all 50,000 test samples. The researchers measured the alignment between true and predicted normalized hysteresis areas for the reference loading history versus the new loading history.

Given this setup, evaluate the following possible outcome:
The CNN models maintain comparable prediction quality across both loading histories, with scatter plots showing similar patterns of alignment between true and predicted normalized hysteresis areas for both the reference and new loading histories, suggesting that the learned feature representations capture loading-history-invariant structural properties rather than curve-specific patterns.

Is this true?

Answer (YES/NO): YES